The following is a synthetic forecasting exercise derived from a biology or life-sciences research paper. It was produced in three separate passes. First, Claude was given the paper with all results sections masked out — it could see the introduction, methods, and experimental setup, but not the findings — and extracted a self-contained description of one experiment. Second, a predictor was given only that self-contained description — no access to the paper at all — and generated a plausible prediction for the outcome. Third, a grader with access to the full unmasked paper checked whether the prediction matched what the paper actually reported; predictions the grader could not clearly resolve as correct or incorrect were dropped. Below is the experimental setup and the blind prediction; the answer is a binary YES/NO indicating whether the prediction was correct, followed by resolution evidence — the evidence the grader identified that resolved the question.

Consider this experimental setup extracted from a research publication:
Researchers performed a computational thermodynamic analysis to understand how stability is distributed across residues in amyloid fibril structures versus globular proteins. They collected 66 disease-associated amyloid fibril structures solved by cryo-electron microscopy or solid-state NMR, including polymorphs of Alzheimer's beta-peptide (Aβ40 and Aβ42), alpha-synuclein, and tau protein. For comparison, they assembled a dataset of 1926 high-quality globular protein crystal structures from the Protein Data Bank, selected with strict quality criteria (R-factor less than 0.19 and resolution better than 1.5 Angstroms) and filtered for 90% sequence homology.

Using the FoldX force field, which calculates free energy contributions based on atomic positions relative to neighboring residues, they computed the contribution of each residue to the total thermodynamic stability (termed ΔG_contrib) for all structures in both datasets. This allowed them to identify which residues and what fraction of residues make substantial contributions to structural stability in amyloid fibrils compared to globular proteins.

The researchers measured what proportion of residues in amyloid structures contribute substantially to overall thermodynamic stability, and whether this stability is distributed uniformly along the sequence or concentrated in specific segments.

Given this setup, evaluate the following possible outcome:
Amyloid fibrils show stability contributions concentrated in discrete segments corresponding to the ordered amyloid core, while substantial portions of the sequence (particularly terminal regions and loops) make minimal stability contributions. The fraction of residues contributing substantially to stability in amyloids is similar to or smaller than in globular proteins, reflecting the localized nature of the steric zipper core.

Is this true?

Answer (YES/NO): YES